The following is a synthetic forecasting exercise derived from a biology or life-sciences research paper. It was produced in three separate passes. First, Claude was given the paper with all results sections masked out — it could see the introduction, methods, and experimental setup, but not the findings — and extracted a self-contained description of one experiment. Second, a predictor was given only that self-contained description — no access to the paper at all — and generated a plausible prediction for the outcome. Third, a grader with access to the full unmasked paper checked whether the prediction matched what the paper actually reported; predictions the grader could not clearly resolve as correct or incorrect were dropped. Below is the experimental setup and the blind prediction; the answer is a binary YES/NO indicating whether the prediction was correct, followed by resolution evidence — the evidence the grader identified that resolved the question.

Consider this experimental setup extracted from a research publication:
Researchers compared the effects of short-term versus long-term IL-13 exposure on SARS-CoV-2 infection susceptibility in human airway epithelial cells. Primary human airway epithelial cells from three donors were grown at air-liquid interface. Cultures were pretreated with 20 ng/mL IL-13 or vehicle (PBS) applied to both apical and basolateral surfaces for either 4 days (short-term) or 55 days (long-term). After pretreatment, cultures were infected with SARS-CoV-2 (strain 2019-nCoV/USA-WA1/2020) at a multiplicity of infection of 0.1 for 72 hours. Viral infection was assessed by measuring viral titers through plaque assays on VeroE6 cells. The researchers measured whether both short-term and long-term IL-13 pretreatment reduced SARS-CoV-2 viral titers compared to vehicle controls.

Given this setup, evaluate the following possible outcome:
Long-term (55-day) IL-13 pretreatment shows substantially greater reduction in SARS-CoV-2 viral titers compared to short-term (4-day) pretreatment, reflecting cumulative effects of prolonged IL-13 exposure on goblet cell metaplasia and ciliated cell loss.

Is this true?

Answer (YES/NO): YES